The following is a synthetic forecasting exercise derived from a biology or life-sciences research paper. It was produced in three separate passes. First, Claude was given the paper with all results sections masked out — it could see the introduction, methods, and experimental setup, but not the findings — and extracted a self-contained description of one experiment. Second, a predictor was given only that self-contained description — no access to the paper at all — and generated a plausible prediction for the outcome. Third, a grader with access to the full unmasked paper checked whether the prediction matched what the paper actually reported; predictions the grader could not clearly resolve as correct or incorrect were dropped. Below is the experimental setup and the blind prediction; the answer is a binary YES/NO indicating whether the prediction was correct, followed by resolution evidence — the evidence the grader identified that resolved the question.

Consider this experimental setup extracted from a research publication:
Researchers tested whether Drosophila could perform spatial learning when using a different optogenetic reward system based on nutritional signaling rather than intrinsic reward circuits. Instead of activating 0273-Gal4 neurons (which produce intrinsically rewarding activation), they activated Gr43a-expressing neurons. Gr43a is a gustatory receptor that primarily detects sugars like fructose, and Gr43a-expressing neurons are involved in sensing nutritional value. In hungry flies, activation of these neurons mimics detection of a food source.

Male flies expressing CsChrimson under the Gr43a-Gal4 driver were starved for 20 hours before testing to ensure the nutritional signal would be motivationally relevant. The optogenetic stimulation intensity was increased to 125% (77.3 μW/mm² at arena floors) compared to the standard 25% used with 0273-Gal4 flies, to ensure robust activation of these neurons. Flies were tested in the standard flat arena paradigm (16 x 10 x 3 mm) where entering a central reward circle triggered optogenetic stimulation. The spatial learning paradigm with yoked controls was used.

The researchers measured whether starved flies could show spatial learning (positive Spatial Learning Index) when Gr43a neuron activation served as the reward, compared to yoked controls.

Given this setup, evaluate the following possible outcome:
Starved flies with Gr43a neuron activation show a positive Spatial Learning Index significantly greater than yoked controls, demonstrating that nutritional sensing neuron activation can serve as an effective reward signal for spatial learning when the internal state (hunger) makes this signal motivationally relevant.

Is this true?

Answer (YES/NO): YES